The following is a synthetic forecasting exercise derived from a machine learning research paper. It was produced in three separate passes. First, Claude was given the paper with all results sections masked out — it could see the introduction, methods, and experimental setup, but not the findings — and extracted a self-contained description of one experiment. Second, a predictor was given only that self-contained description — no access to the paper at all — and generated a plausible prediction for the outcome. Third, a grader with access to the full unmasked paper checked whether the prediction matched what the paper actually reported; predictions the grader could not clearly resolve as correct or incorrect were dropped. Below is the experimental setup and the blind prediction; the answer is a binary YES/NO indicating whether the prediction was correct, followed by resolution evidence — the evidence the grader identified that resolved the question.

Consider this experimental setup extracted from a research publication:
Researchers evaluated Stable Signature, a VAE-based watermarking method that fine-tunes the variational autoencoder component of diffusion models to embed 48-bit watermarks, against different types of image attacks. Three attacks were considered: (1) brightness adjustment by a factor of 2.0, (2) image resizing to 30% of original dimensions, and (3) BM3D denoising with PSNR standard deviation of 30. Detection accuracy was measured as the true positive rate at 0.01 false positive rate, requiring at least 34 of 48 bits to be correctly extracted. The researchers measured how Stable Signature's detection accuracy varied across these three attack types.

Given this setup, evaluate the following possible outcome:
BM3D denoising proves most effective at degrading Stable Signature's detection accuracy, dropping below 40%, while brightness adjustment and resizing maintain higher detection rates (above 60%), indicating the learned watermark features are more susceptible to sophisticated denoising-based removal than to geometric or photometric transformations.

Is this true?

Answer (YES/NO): NO